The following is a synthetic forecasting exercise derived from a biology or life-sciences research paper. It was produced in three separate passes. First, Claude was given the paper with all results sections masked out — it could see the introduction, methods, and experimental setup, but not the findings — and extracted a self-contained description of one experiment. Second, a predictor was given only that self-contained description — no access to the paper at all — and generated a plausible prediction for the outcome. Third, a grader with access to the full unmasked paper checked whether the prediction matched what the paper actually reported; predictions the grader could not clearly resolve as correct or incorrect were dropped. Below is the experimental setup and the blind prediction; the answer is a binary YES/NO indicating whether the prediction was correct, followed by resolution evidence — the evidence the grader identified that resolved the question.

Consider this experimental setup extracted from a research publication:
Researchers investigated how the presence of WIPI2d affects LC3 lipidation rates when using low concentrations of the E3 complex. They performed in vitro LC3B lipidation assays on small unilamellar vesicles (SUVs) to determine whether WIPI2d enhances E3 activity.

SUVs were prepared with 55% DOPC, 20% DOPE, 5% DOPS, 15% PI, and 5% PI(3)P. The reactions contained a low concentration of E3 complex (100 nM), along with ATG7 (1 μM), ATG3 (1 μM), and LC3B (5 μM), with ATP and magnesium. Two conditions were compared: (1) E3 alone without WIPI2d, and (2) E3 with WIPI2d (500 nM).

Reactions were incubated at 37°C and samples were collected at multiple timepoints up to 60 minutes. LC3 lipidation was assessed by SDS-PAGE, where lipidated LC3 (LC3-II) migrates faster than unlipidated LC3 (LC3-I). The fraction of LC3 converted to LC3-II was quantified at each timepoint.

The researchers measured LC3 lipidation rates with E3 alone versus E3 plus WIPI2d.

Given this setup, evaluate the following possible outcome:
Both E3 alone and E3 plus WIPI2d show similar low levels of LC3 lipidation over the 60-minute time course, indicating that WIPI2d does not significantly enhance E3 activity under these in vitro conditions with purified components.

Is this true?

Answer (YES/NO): NO